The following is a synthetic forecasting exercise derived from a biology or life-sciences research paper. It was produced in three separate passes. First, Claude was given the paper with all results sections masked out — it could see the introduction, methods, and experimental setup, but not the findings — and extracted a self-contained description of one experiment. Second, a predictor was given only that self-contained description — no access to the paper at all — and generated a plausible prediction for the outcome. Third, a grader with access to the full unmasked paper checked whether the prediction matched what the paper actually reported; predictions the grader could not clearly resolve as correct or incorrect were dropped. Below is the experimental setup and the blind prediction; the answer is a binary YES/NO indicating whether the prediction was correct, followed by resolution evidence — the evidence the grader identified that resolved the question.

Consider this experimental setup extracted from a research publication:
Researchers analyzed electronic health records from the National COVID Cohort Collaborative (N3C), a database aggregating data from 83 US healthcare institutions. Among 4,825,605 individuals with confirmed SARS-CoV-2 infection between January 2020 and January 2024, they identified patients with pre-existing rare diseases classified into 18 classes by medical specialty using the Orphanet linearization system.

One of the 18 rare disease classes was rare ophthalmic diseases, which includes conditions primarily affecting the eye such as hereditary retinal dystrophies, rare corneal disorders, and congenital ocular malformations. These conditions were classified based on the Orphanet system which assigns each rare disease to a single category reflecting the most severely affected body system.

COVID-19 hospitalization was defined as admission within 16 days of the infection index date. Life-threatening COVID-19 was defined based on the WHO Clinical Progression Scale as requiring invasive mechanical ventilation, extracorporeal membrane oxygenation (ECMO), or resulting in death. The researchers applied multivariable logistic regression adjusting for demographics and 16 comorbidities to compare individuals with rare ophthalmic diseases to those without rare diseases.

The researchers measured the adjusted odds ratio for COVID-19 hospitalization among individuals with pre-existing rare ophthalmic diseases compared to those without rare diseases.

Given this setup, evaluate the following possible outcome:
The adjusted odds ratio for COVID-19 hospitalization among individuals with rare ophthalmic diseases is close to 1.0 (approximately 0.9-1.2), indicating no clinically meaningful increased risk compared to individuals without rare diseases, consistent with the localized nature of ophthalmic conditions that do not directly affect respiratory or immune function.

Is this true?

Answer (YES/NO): NO